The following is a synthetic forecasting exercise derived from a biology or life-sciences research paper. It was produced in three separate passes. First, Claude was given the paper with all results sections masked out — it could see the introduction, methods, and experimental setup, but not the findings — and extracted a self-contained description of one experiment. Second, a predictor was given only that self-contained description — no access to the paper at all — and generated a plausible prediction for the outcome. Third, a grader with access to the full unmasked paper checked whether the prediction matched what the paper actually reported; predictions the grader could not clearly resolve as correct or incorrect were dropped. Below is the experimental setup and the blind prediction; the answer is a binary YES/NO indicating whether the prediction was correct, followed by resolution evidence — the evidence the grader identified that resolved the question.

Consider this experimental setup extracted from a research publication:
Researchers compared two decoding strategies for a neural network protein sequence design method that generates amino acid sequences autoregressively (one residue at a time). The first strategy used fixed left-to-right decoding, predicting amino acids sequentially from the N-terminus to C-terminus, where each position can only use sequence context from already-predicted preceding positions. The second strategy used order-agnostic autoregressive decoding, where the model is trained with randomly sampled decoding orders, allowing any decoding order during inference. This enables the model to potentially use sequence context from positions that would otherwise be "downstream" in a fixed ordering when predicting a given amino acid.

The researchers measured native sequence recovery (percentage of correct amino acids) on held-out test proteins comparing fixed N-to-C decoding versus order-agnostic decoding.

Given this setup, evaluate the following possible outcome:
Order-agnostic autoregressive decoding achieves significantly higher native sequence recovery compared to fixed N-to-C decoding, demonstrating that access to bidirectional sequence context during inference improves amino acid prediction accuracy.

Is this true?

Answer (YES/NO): NO